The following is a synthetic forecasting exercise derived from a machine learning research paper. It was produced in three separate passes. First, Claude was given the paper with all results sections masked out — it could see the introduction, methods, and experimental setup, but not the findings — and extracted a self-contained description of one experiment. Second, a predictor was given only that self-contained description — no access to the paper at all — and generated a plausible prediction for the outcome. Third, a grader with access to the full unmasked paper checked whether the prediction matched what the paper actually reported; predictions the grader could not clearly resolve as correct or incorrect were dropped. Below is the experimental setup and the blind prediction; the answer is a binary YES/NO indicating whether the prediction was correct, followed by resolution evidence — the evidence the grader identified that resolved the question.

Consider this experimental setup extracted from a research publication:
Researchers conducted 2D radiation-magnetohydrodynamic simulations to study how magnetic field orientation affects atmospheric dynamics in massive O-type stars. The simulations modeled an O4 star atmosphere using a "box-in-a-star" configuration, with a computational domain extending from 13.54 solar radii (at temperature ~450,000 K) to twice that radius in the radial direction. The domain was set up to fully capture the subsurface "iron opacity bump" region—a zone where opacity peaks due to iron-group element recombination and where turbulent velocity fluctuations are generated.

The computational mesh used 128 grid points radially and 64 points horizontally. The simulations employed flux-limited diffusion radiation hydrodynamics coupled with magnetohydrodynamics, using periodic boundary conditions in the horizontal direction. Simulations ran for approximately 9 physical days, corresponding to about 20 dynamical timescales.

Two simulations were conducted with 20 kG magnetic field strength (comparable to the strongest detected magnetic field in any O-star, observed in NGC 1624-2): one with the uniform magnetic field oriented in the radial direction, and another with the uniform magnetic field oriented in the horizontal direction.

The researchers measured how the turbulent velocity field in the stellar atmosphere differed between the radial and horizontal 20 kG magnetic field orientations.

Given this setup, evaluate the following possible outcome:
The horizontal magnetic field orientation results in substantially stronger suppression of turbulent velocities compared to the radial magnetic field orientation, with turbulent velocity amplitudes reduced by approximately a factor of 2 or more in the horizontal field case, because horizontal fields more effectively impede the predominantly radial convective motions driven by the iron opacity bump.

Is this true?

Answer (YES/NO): NO